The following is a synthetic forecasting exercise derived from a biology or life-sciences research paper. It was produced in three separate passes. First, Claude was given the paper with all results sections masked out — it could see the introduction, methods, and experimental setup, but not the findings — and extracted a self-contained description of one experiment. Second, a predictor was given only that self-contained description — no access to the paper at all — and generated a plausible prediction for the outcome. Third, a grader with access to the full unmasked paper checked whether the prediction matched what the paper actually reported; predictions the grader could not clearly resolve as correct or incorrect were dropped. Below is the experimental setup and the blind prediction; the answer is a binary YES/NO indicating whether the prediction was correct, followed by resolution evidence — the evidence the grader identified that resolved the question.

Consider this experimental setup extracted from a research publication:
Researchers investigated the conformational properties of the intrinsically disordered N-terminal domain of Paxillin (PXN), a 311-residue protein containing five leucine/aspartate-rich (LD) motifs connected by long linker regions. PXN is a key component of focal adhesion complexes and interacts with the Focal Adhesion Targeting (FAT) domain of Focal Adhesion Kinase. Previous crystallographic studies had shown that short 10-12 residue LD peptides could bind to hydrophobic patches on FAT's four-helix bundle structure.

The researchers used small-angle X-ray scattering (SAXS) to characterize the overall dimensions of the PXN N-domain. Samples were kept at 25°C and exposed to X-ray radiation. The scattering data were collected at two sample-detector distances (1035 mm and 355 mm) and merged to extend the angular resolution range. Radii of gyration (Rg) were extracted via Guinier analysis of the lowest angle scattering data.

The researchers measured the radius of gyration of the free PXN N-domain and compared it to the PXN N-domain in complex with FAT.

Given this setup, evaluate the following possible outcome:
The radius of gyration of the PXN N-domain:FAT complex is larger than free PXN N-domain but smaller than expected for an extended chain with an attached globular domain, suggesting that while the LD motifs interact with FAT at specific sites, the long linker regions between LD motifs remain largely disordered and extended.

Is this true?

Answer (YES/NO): NO